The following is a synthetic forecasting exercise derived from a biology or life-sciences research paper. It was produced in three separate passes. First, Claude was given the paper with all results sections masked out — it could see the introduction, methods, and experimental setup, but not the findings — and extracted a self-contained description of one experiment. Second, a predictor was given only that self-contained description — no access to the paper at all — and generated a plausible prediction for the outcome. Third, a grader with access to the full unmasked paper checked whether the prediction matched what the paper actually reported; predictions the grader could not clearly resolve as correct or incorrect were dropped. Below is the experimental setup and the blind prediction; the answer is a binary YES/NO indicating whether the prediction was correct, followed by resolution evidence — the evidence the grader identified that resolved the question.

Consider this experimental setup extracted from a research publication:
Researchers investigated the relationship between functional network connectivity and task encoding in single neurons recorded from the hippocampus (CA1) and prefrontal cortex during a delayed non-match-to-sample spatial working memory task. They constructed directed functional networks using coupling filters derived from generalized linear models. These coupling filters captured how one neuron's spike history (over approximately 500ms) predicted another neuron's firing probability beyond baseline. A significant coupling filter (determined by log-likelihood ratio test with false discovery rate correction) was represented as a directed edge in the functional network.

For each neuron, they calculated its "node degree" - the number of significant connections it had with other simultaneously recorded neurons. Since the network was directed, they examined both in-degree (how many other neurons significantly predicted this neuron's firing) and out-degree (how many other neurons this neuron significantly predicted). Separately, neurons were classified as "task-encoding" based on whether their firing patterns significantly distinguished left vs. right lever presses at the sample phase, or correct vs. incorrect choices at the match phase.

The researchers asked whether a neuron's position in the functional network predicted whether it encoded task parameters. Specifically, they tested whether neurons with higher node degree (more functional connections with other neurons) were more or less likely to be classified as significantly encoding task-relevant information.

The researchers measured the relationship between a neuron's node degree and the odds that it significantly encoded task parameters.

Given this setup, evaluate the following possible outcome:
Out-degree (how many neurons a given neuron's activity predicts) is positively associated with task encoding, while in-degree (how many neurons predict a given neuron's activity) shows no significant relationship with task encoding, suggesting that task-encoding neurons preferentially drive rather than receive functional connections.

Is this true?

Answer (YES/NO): NO